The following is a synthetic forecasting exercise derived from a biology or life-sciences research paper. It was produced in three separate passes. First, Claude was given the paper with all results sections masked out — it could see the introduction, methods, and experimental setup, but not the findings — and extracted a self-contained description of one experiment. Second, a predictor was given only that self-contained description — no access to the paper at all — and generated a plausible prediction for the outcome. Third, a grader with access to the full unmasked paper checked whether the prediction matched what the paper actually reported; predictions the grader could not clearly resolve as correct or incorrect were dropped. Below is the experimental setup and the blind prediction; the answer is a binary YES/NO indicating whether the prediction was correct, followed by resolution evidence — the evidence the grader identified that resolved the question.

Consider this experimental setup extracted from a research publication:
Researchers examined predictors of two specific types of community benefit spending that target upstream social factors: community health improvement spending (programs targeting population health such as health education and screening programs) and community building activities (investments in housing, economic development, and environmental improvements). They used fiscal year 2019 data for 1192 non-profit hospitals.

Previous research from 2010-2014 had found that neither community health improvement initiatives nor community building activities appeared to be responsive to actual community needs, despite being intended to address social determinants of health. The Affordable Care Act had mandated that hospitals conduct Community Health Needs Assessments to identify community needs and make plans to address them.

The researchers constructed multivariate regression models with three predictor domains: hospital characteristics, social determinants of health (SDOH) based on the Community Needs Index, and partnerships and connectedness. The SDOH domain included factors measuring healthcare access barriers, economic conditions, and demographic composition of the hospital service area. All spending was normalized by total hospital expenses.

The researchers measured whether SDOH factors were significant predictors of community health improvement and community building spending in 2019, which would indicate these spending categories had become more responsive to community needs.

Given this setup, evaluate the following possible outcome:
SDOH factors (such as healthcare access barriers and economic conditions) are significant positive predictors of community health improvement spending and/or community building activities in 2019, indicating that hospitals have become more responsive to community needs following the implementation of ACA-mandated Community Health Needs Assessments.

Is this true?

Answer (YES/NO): NO